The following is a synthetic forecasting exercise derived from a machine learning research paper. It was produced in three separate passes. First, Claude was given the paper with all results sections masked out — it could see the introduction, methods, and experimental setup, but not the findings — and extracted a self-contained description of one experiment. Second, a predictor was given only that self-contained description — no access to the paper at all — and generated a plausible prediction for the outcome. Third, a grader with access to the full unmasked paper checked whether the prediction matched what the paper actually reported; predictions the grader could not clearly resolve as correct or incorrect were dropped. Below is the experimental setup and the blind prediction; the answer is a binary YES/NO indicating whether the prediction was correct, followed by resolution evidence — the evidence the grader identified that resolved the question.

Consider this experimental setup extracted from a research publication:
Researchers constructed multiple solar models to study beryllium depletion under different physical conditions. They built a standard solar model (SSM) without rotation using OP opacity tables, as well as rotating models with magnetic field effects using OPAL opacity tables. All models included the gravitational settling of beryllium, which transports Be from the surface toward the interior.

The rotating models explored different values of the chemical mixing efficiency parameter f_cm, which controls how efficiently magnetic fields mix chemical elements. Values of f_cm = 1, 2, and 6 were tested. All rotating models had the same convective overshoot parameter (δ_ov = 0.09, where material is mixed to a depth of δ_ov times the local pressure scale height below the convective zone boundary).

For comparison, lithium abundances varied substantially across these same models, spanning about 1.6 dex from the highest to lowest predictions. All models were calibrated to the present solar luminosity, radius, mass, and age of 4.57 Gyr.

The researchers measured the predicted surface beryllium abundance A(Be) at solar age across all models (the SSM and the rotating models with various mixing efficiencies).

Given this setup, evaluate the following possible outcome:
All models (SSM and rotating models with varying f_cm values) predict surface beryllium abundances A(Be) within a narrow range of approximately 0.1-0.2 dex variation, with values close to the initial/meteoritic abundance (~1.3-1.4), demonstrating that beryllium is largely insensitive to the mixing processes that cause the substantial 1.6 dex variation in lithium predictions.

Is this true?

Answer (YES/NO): YES